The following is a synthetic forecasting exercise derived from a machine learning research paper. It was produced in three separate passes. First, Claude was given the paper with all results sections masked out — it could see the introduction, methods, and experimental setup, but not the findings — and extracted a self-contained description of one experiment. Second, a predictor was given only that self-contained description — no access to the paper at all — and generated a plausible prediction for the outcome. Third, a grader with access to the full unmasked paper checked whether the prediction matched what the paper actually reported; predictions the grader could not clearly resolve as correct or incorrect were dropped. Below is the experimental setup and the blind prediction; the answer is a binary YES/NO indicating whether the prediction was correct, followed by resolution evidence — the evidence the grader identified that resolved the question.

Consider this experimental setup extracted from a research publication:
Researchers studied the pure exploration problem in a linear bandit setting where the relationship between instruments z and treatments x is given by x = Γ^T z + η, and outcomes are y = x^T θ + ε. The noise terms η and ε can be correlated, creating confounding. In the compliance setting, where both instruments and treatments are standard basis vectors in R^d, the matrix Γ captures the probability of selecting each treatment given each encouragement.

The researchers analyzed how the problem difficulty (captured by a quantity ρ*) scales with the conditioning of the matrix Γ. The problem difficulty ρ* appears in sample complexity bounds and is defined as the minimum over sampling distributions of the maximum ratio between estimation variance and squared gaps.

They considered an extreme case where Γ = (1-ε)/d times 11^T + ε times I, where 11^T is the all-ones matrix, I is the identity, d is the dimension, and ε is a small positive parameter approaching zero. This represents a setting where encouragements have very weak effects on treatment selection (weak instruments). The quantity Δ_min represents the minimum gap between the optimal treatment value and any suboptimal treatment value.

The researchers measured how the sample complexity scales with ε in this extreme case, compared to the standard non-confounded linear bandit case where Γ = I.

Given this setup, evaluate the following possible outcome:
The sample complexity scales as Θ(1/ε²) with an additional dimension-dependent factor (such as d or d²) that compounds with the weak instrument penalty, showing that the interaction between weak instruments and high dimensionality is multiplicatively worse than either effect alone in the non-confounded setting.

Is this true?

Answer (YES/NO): NO